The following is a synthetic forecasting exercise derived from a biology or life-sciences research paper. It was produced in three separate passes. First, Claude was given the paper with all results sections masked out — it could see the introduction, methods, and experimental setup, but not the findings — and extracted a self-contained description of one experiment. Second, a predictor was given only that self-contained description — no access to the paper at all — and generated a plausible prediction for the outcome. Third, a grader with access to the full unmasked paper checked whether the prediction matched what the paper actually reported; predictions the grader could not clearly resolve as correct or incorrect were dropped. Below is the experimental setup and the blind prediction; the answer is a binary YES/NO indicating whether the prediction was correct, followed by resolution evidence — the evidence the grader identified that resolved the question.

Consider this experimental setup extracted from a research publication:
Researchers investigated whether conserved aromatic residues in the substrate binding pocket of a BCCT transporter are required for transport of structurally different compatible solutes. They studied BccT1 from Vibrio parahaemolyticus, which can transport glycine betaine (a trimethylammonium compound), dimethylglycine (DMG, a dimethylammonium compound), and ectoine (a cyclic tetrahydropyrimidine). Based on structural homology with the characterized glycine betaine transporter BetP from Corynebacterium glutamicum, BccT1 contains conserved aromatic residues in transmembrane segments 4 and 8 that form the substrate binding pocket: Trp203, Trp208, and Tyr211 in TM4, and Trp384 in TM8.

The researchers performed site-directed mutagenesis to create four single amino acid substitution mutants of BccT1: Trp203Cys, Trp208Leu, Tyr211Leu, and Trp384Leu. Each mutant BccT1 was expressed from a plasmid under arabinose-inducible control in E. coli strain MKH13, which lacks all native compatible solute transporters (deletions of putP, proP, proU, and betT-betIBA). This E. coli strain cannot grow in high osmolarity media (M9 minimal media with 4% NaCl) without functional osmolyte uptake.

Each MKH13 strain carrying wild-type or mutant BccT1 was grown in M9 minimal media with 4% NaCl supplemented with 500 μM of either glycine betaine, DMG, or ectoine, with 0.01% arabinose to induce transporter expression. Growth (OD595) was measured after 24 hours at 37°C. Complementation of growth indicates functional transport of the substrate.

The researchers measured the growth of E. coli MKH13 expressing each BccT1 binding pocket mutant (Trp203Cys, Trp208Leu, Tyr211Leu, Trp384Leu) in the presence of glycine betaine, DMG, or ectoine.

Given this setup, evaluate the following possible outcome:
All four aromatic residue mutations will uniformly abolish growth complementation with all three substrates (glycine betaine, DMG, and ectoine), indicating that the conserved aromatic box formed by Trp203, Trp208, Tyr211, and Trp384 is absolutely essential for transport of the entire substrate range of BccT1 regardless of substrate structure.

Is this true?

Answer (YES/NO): NO